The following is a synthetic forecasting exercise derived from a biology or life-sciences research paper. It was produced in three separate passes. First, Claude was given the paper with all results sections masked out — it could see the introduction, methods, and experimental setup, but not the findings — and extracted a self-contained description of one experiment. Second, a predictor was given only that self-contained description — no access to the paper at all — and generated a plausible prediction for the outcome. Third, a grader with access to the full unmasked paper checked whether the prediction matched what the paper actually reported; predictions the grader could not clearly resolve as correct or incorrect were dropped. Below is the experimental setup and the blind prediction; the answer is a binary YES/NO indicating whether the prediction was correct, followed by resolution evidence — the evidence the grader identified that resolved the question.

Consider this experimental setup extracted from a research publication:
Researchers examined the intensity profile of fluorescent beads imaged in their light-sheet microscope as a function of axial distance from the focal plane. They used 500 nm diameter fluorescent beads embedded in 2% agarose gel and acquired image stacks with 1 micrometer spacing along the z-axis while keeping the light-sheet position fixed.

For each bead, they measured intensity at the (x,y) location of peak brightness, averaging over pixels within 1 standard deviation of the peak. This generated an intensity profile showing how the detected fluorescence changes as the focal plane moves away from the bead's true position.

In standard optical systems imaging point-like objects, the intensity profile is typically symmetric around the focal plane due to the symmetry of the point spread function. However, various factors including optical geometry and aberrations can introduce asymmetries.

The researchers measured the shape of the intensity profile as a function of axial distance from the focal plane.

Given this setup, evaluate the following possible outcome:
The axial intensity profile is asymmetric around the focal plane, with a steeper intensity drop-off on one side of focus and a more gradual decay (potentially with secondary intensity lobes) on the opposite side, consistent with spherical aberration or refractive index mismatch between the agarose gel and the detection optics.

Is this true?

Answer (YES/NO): NO